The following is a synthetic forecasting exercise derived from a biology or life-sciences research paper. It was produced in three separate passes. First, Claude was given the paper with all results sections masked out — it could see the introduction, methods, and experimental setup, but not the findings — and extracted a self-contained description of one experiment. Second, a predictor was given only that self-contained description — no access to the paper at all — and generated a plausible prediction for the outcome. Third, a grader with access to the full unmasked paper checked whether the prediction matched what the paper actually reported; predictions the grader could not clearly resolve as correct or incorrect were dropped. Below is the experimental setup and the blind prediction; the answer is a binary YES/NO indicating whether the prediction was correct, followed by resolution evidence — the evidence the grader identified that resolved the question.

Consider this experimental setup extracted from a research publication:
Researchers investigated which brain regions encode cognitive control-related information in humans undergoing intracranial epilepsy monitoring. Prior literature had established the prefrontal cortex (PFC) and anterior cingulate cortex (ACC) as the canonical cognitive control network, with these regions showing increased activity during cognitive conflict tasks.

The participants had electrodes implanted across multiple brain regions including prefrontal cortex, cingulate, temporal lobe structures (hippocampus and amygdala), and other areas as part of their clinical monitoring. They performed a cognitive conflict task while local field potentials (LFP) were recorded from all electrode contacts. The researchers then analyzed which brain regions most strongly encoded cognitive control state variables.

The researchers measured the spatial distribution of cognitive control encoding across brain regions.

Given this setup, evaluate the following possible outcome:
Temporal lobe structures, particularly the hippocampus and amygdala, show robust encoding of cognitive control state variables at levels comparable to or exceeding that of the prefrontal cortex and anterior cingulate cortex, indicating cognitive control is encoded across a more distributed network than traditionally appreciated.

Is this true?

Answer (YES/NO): YES